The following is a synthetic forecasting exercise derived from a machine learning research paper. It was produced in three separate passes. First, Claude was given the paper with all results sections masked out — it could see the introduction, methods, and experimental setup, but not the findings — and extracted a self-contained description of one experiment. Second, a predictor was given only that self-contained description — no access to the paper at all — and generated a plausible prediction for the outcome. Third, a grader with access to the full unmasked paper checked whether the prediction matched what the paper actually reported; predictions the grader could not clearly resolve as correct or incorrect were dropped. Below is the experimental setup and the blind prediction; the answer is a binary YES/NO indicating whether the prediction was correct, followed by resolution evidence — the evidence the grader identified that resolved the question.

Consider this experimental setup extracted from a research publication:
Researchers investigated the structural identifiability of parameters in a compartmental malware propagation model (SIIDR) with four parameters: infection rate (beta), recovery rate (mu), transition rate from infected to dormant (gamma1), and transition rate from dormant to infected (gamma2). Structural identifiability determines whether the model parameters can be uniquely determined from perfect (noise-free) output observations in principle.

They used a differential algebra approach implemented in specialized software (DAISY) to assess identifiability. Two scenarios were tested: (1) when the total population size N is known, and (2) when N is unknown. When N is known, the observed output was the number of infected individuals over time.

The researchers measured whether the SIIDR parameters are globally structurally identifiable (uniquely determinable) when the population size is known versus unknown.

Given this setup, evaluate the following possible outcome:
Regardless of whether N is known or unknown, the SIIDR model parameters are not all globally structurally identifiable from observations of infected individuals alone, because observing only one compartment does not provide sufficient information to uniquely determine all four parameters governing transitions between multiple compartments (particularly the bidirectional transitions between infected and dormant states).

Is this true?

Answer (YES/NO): NO